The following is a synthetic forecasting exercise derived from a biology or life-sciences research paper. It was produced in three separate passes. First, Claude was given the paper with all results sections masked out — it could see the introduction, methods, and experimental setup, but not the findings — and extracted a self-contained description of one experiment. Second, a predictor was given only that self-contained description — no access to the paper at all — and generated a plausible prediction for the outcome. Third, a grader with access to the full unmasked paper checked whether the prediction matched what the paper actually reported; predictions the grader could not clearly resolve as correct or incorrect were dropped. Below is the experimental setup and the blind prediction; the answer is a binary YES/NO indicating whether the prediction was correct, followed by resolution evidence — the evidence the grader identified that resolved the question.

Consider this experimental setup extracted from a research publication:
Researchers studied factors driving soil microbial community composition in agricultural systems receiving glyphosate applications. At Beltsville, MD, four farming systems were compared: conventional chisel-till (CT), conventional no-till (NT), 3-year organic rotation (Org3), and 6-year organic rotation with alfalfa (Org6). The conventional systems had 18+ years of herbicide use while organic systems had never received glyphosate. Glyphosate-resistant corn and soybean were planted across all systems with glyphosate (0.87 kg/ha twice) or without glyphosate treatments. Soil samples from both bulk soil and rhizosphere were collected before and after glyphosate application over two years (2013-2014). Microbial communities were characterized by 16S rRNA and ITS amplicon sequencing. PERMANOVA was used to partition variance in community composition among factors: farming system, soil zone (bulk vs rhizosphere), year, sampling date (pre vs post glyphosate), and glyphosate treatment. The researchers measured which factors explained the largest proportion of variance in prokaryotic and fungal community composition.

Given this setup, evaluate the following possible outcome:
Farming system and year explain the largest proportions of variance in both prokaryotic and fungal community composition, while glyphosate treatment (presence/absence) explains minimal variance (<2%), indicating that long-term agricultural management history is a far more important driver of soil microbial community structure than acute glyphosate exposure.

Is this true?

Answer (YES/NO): NO